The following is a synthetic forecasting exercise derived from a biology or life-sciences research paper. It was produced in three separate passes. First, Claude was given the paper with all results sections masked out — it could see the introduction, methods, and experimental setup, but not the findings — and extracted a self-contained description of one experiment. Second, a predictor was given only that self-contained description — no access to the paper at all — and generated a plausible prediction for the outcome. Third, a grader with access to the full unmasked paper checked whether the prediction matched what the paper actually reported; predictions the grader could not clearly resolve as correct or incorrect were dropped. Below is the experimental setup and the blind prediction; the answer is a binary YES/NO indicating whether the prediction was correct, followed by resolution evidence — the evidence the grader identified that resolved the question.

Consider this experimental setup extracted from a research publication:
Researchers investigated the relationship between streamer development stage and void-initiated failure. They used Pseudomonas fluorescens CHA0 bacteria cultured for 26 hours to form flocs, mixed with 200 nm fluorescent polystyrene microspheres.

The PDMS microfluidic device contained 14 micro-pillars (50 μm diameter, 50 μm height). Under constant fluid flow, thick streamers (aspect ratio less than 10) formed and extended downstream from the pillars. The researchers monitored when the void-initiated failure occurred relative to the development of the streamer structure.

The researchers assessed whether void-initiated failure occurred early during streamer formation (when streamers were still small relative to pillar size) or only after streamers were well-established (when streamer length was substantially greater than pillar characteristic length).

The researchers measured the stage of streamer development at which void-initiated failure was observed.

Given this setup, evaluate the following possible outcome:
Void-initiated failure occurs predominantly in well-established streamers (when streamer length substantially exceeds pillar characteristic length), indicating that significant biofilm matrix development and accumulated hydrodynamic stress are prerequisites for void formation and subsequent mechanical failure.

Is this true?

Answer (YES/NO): YES